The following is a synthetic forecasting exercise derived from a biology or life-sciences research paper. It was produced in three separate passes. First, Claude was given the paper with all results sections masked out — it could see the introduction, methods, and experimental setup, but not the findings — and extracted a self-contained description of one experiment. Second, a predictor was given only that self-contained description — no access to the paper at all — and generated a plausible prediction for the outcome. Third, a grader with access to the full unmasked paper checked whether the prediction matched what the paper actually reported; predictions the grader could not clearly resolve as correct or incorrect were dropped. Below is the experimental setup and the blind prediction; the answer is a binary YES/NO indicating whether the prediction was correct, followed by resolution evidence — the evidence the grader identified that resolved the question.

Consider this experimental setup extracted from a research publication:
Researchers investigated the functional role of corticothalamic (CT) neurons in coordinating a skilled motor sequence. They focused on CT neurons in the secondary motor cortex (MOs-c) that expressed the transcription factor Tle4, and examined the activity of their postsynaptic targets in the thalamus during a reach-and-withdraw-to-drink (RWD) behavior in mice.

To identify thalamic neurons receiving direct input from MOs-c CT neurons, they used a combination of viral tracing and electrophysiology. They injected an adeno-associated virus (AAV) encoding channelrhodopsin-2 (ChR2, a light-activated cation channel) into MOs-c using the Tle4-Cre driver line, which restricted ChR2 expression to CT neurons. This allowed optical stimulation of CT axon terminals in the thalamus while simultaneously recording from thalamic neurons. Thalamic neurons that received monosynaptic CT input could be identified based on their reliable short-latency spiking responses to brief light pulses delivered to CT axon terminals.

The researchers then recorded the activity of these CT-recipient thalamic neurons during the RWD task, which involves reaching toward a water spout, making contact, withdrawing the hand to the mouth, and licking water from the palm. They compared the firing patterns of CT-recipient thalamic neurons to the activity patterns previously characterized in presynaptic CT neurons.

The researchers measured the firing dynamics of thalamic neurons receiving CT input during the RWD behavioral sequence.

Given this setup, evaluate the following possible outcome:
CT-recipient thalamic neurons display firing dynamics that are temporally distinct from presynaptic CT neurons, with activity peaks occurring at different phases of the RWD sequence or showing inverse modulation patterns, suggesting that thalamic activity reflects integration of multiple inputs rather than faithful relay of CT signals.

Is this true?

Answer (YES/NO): NO